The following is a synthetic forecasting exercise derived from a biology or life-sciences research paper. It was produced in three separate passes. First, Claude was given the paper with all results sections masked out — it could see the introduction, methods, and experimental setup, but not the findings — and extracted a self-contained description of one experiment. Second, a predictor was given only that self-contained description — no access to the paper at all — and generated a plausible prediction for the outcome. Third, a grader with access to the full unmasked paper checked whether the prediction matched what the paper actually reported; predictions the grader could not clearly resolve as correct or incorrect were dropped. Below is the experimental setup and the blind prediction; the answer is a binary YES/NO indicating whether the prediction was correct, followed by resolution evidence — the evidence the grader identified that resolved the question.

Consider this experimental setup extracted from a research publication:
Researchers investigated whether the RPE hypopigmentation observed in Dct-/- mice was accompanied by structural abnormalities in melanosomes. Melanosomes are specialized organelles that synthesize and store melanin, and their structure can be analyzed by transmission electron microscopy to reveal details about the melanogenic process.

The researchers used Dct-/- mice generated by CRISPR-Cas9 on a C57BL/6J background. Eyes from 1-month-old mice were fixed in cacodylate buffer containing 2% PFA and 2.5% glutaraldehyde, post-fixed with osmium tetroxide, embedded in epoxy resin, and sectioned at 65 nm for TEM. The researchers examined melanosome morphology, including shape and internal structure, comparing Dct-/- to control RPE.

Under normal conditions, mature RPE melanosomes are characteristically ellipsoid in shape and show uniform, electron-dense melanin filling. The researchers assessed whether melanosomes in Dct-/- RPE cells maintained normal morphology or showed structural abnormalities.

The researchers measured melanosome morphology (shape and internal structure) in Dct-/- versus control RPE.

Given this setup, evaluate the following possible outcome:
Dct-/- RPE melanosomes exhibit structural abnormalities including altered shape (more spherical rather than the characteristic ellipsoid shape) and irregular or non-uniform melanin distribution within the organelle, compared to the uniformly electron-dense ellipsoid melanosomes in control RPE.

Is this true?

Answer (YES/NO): NO